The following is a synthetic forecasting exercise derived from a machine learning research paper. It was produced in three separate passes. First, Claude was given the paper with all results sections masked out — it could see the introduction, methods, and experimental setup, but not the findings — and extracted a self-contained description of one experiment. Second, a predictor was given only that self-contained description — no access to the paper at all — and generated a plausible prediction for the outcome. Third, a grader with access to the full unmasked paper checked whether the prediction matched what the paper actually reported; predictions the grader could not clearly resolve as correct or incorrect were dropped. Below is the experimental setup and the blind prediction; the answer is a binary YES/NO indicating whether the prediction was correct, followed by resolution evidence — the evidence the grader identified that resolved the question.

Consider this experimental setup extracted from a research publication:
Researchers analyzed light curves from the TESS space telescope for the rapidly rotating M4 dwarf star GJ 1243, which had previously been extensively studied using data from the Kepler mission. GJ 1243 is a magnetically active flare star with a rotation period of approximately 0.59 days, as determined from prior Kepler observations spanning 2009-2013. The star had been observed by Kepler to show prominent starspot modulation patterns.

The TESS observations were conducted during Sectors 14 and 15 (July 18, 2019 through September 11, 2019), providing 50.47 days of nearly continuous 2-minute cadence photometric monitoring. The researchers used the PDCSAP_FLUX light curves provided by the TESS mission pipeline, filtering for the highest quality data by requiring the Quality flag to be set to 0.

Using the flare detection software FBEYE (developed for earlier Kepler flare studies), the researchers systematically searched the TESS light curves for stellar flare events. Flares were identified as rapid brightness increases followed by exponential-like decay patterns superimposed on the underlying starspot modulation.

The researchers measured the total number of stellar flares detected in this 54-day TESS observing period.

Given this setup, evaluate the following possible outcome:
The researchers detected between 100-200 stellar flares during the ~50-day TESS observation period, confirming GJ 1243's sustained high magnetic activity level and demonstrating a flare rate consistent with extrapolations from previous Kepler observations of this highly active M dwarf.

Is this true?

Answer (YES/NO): YES